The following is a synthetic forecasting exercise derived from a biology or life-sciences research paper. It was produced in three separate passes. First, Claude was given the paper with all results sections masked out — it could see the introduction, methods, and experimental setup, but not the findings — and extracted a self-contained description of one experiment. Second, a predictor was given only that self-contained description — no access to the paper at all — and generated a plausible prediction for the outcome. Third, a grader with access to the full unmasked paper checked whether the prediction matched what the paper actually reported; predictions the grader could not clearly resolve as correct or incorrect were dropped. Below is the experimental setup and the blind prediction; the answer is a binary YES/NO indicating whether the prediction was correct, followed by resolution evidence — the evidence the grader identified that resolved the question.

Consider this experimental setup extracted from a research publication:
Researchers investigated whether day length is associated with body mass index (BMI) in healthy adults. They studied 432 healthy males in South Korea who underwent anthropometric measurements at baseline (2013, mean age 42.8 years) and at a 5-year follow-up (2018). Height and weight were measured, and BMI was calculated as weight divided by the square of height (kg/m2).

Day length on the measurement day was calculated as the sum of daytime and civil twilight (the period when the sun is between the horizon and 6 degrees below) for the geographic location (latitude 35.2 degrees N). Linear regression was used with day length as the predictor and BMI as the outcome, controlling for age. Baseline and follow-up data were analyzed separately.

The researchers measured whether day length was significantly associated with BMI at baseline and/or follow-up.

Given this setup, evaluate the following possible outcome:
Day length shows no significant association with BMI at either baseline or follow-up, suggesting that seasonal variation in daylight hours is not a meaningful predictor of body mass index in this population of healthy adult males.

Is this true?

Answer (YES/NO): YES